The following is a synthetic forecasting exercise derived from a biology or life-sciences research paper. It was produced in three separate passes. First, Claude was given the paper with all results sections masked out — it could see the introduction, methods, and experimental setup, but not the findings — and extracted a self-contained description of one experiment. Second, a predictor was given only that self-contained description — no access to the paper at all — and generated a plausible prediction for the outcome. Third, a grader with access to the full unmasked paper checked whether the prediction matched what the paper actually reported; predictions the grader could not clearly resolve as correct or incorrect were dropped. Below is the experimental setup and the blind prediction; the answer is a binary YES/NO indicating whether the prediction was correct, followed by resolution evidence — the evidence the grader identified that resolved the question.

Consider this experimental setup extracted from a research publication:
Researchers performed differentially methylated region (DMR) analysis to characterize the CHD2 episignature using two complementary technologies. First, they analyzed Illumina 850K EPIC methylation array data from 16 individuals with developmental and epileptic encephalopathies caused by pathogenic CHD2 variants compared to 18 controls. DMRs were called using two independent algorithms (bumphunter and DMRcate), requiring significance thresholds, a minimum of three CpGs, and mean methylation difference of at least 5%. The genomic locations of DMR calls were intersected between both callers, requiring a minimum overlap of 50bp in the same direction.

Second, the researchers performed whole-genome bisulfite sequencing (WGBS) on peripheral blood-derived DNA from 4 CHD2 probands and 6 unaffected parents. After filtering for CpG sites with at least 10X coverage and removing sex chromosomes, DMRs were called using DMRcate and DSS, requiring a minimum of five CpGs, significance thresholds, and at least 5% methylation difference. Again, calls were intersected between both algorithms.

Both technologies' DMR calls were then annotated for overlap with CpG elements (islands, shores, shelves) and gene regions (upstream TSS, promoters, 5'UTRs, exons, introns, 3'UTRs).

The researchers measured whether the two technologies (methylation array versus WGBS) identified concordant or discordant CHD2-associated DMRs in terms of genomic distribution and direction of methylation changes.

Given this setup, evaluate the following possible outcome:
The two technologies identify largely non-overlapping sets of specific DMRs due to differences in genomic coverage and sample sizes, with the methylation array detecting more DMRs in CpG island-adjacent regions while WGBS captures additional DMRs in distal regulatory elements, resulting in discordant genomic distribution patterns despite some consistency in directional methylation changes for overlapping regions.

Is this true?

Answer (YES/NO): NO